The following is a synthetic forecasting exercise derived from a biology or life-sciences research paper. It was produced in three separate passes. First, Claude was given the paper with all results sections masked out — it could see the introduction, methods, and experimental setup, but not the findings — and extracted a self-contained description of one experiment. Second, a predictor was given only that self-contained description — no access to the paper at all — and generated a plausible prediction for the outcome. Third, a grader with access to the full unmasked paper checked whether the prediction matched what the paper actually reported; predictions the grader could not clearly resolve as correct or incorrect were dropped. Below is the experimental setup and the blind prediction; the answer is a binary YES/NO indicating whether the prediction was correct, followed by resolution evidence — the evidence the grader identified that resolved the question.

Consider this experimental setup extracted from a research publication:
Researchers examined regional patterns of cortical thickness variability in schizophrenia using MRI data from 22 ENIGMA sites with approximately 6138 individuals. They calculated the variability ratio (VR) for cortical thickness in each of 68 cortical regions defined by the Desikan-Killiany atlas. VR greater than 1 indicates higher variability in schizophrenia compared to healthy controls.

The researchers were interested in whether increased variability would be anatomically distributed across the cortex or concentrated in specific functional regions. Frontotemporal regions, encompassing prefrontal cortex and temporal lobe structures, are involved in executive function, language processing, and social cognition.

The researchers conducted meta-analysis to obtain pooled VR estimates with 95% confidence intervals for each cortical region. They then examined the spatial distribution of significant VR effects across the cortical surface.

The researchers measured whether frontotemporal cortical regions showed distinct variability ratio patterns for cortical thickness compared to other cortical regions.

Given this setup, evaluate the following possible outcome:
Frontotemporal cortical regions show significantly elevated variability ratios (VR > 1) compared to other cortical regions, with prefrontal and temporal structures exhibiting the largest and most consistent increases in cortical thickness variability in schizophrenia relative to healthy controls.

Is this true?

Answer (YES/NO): YES